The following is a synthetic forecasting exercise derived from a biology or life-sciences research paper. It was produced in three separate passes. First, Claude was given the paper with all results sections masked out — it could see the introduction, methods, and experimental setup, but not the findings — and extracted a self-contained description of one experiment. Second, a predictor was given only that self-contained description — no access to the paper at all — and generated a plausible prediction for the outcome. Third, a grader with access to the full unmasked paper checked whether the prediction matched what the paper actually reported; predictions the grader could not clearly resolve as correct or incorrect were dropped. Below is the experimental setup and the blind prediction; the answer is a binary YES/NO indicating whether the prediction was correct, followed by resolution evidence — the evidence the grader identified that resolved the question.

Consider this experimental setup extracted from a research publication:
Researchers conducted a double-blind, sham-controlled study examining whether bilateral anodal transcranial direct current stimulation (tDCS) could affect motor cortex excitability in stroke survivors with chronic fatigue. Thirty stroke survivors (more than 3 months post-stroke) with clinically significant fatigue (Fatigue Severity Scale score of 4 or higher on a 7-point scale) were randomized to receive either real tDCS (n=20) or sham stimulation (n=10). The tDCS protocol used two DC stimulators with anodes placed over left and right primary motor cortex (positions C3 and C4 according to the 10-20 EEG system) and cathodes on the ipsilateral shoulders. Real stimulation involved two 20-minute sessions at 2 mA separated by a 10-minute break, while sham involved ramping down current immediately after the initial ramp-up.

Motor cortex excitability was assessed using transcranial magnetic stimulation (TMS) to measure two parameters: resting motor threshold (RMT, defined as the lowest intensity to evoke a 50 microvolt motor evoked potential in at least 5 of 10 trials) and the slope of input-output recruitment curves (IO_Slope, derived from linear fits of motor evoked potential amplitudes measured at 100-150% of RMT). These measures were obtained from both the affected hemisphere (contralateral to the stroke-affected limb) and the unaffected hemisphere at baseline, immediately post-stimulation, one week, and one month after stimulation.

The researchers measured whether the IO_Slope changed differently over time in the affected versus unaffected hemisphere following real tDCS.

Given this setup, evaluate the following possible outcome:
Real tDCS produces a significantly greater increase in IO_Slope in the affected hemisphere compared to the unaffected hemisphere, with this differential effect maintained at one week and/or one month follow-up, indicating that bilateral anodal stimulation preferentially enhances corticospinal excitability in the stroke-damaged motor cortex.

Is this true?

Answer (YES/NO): NO